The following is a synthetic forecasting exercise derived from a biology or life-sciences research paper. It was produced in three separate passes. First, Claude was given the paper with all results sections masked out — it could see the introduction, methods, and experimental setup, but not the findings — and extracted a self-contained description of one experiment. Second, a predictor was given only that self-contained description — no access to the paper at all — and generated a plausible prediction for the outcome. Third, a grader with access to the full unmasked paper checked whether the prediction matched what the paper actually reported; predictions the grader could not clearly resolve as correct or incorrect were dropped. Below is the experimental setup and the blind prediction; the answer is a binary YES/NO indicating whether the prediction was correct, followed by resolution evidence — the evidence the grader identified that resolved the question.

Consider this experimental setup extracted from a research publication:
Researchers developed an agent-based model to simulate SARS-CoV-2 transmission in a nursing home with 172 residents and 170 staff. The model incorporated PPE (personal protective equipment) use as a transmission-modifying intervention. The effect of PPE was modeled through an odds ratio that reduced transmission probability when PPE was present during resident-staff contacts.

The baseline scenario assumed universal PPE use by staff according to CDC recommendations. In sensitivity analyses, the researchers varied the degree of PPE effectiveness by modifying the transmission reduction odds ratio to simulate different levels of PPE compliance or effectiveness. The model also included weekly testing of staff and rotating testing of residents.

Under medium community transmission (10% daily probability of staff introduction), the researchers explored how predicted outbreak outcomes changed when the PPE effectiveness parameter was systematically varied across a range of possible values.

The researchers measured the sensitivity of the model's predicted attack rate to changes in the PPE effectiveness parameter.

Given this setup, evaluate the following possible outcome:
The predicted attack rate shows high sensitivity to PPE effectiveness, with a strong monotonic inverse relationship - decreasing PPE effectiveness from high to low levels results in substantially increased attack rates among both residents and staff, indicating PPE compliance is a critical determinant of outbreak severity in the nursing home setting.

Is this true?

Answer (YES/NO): YES